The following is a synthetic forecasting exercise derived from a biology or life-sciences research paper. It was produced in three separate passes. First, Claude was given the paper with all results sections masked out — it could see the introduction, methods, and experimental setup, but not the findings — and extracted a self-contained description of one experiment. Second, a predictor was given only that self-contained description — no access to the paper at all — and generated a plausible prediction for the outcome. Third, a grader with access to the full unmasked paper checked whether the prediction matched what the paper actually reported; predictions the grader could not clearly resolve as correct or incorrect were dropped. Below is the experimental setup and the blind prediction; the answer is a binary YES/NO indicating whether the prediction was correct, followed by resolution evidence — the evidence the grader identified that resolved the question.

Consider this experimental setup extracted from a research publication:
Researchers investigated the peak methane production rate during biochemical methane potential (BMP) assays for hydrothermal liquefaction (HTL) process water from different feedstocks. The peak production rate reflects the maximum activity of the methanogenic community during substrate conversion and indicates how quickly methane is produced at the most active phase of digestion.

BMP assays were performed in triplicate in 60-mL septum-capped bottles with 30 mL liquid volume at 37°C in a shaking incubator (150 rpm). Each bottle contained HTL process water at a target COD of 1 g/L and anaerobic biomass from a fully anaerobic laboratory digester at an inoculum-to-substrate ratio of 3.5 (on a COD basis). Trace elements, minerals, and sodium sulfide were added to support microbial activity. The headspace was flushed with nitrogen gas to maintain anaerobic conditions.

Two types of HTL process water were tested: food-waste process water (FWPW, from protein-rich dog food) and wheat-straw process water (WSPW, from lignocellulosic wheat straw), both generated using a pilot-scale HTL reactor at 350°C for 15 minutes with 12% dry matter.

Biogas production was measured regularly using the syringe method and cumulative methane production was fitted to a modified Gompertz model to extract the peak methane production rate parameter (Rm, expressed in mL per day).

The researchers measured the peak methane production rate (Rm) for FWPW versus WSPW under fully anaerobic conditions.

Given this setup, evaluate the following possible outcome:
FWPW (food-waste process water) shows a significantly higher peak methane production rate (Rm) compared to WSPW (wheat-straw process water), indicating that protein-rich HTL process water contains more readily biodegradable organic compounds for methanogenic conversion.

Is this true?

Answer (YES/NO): NO